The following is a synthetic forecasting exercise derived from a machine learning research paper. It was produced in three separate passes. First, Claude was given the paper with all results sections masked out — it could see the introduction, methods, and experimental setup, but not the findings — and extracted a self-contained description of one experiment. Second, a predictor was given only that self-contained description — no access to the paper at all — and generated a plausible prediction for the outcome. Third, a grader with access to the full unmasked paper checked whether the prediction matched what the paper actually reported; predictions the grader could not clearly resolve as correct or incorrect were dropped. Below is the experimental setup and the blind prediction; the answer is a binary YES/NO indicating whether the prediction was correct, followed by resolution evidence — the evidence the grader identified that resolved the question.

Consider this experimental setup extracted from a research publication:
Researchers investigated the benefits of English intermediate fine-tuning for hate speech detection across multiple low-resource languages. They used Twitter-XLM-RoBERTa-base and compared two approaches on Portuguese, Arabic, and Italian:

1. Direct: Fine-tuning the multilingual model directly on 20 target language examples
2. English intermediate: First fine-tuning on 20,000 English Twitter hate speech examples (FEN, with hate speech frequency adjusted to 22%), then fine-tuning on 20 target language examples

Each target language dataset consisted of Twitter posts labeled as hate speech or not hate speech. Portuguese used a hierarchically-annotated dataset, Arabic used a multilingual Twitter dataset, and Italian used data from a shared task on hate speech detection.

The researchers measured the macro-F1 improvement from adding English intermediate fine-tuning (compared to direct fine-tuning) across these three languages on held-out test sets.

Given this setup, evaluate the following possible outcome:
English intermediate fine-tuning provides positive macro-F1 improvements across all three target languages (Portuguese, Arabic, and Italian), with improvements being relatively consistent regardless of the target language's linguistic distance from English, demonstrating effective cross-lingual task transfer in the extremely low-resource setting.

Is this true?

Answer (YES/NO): NO